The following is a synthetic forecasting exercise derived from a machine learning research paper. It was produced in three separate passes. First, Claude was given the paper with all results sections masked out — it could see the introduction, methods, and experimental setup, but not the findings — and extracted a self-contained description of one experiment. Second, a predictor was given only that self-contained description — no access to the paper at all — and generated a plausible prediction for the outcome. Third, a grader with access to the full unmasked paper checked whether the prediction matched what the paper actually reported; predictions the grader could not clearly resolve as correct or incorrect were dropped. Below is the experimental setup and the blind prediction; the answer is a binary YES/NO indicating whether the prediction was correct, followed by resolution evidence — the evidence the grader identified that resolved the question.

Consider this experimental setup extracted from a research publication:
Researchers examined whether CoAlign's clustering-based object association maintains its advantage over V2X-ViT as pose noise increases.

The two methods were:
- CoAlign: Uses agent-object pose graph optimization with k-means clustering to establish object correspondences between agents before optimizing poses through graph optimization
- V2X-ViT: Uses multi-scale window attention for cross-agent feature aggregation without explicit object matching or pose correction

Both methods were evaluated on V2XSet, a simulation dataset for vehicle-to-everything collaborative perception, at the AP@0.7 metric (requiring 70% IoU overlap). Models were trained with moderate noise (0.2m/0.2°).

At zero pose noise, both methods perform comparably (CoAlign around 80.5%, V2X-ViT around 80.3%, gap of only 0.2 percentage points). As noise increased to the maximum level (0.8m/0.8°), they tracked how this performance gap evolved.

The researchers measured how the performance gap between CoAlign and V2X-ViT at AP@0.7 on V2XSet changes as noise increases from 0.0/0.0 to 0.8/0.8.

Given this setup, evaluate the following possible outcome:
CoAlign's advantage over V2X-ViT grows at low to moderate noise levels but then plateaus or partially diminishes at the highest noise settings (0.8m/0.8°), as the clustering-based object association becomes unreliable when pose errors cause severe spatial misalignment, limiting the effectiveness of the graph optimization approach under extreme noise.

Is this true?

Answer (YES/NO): YES